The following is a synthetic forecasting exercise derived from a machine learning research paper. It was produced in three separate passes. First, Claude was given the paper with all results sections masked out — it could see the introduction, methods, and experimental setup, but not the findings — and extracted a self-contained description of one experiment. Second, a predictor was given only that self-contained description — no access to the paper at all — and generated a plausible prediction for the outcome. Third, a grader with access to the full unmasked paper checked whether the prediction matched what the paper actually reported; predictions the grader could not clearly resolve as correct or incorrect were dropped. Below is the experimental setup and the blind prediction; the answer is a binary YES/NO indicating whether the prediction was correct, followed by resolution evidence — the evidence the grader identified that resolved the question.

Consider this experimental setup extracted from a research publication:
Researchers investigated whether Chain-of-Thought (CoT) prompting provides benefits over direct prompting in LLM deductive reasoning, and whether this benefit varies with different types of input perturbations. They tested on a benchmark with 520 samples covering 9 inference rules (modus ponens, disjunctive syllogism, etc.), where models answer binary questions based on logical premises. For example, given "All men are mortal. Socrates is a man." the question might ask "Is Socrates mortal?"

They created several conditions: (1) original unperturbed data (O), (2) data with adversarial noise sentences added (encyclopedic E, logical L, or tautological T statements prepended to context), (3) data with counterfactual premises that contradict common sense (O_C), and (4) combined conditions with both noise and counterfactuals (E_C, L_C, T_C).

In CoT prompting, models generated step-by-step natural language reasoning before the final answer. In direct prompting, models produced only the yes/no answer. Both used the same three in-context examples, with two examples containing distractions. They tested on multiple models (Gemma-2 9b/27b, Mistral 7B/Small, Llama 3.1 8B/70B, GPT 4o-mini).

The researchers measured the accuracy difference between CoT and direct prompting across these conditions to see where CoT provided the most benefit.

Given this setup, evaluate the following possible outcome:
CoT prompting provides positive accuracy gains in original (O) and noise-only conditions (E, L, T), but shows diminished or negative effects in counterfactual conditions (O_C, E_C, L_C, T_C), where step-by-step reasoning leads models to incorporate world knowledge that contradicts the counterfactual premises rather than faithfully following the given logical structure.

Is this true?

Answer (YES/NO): NO